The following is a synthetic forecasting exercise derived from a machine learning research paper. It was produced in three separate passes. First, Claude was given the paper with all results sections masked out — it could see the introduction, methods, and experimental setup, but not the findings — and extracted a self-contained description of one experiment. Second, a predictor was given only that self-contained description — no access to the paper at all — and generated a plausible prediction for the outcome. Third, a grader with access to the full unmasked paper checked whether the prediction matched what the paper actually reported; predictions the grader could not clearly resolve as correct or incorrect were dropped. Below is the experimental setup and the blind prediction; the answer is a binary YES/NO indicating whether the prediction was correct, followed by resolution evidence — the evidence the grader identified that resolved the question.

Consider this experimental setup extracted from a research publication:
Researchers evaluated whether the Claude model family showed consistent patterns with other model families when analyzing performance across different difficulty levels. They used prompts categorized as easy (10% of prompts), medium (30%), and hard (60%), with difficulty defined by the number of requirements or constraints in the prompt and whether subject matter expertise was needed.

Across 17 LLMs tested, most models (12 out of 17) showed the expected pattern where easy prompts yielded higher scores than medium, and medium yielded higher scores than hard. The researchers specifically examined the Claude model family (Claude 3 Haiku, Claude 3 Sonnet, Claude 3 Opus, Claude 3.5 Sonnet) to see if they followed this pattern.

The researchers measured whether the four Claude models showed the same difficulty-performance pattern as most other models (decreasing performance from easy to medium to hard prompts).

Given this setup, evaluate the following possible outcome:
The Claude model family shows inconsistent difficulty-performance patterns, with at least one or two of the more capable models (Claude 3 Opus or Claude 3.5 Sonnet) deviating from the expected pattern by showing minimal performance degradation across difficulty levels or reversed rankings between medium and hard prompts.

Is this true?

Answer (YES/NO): NO